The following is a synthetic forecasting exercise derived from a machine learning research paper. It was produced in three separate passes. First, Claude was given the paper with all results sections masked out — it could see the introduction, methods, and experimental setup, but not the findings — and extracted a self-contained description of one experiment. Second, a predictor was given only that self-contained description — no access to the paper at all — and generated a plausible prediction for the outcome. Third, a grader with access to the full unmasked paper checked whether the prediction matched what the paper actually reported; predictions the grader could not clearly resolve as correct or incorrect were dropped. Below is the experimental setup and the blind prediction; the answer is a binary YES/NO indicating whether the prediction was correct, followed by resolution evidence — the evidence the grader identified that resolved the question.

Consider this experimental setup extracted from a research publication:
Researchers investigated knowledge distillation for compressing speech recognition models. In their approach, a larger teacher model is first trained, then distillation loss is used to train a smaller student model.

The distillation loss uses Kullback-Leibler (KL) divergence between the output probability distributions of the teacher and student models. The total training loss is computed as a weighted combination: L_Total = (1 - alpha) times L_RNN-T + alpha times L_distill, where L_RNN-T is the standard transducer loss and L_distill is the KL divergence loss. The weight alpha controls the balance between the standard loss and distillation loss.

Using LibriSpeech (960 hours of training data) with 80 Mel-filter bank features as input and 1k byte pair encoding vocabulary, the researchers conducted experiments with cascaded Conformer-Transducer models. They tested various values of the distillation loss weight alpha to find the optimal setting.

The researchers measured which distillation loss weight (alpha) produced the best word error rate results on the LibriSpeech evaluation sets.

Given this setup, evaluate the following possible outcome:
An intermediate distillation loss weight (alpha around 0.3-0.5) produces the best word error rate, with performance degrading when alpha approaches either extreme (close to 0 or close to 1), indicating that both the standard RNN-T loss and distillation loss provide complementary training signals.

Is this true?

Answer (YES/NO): NO